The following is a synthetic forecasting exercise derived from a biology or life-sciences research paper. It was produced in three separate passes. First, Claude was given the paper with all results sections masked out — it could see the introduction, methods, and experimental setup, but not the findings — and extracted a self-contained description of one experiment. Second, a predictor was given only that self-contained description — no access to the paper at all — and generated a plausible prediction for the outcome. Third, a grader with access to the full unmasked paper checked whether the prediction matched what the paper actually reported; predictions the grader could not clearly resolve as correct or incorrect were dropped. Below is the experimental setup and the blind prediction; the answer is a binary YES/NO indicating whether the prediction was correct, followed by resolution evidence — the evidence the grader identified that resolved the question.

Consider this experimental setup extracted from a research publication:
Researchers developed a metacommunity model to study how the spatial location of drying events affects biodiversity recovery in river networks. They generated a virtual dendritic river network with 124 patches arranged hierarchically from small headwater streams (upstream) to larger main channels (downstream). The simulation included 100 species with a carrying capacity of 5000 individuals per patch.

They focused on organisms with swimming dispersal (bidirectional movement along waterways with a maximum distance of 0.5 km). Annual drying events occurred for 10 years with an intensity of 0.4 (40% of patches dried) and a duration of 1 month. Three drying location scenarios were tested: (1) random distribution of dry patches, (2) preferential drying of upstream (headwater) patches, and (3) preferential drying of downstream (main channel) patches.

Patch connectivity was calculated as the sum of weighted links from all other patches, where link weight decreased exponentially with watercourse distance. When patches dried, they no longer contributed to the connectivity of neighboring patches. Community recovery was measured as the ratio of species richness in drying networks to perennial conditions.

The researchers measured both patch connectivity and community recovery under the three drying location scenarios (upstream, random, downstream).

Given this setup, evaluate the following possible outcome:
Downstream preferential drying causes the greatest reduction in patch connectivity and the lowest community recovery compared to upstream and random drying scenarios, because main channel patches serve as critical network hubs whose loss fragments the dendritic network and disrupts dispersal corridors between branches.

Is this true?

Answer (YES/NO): NO